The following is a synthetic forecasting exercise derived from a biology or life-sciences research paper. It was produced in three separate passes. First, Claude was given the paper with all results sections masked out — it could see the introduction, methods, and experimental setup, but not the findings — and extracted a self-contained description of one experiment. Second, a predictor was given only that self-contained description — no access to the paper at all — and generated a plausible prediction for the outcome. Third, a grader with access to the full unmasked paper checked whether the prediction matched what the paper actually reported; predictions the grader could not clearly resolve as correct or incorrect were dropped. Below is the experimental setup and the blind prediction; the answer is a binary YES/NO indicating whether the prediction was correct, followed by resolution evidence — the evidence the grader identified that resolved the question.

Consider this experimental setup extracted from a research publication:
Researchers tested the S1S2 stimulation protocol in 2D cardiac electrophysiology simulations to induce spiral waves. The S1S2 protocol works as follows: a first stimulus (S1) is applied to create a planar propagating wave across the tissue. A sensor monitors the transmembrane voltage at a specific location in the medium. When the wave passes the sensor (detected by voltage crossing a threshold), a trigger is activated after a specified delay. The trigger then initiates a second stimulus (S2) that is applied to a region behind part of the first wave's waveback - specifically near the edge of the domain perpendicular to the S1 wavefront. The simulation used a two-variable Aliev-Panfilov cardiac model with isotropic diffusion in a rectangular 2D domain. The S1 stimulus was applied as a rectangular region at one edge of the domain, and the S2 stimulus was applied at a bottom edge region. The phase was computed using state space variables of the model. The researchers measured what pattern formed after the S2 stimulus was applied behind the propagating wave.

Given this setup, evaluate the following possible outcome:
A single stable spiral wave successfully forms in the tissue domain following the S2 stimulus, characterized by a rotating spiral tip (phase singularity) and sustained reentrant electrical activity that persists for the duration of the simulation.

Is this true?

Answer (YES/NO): YES